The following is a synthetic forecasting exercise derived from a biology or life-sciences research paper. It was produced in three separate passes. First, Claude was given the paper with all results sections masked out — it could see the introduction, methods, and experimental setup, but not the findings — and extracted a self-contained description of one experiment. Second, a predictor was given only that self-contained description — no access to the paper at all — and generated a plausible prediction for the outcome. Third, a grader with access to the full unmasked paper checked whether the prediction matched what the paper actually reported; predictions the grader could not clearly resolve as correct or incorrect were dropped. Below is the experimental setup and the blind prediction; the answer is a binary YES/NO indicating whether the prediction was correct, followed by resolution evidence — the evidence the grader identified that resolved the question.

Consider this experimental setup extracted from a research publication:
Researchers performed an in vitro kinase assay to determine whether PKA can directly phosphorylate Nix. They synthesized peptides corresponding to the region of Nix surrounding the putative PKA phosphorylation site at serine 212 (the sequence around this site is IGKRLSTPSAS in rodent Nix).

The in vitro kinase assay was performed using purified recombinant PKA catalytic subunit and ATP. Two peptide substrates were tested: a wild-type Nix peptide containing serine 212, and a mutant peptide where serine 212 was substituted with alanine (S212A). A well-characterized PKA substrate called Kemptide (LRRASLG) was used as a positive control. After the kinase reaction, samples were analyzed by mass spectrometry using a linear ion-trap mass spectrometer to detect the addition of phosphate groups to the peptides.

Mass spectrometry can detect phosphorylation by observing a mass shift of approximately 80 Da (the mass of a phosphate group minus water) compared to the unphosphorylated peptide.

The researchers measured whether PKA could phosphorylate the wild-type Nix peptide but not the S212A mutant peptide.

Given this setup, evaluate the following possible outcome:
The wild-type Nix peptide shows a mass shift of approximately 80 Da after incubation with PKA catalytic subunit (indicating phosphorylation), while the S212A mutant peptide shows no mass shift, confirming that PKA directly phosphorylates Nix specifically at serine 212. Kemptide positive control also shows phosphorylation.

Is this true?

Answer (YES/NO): YES